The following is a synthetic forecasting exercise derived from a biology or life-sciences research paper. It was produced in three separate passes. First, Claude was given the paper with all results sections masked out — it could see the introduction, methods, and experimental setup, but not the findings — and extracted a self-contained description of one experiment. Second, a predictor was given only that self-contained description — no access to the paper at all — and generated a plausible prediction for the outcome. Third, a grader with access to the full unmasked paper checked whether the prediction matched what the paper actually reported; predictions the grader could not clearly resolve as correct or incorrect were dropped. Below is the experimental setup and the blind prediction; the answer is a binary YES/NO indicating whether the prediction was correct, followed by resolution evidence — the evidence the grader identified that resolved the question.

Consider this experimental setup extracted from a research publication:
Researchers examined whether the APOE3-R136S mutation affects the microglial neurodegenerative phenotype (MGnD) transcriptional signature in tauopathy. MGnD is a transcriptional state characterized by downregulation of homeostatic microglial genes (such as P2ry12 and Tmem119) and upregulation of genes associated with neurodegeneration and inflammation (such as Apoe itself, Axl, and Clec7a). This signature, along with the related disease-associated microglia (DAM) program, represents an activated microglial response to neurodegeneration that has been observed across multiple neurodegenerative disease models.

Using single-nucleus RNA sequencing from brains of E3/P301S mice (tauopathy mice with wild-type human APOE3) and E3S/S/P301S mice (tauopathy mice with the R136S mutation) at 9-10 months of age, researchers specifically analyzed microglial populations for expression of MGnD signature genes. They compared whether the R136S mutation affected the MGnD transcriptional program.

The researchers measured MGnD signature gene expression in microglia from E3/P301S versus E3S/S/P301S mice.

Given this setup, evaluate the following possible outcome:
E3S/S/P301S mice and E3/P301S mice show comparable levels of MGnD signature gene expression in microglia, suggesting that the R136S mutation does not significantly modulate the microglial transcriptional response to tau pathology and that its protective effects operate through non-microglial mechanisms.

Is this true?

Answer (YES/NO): NO